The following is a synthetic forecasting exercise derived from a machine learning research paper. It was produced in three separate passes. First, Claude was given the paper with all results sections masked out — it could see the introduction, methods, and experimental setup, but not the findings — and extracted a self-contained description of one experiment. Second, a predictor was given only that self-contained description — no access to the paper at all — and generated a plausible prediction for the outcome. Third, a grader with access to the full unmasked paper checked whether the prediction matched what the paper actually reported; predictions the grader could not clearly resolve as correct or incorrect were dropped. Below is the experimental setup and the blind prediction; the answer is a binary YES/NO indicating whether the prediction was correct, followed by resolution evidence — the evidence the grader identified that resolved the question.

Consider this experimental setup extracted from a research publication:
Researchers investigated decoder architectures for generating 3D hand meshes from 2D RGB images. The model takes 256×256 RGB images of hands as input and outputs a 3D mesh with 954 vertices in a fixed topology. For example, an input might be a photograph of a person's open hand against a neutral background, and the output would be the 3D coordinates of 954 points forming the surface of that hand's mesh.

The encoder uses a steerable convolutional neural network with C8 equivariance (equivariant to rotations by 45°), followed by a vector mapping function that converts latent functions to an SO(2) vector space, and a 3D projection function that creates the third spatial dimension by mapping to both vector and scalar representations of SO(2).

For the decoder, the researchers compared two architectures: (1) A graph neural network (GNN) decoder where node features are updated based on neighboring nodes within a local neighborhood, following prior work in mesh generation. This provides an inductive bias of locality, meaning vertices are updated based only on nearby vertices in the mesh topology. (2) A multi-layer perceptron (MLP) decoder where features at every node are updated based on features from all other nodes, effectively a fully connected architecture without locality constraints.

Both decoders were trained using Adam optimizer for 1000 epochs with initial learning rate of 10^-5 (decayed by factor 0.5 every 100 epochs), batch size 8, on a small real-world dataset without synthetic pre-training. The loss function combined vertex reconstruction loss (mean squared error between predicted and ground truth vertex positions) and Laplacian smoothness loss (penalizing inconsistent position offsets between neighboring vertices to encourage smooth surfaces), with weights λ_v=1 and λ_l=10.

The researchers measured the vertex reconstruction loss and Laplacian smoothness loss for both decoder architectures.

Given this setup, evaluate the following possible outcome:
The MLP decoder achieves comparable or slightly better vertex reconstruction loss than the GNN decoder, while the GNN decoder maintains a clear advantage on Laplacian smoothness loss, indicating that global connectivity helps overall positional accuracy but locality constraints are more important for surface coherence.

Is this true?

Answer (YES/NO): NO